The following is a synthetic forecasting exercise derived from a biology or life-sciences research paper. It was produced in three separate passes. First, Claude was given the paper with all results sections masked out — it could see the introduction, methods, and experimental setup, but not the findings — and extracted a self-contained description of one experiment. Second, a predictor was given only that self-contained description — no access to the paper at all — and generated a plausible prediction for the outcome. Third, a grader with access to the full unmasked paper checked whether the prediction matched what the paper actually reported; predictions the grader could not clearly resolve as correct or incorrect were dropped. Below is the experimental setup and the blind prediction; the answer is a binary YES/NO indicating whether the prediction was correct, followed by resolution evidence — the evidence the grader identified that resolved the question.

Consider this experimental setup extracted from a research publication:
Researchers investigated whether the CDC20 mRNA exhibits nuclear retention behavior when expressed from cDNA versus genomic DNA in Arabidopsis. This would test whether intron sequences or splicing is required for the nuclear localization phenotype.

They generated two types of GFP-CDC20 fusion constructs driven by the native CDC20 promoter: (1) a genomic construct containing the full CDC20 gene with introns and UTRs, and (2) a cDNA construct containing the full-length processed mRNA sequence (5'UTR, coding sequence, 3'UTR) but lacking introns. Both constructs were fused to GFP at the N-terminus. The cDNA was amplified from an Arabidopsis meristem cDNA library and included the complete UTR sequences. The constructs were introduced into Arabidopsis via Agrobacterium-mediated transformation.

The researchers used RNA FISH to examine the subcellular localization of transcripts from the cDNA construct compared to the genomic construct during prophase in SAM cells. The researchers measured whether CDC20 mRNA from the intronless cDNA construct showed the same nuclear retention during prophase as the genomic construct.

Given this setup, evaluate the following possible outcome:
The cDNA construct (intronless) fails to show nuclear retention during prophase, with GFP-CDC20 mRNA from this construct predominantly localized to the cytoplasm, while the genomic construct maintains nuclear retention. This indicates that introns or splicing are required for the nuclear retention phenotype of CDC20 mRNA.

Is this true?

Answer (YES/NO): NO